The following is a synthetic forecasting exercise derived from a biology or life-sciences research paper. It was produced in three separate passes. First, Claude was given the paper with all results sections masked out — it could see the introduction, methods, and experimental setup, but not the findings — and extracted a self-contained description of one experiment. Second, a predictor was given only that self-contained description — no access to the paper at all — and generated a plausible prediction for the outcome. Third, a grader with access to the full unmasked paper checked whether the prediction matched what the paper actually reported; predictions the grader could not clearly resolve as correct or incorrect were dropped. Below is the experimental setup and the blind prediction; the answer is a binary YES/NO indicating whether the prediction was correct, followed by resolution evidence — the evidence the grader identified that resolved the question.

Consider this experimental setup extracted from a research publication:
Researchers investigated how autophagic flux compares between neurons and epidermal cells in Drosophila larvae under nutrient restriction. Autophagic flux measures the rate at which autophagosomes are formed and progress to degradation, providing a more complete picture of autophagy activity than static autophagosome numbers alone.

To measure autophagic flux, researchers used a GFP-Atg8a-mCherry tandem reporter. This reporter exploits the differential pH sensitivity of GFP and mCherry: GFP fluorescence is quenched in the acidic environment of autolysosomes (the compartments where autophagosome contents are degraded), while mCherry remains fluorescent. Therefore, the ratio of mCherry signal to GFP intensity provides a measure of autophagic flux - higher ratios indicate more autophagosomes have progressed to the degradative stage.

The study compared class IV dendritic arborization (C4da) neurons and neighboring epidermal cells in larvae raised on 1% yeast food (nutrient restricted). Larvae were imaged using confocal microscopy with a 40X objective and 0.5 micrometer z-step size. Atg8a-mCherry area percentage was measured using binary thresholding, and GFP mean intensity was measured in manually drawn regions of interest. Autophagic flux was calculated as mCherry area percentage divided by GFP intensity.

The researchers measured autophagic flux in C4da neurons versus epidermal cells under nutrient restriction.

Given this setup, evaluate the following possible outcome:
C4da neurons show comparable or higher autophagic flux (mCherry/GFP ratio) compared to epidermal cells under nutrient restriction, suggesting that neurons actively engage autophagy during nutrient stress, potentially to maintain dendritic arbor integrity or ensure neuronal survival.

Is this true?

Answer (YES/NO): NO